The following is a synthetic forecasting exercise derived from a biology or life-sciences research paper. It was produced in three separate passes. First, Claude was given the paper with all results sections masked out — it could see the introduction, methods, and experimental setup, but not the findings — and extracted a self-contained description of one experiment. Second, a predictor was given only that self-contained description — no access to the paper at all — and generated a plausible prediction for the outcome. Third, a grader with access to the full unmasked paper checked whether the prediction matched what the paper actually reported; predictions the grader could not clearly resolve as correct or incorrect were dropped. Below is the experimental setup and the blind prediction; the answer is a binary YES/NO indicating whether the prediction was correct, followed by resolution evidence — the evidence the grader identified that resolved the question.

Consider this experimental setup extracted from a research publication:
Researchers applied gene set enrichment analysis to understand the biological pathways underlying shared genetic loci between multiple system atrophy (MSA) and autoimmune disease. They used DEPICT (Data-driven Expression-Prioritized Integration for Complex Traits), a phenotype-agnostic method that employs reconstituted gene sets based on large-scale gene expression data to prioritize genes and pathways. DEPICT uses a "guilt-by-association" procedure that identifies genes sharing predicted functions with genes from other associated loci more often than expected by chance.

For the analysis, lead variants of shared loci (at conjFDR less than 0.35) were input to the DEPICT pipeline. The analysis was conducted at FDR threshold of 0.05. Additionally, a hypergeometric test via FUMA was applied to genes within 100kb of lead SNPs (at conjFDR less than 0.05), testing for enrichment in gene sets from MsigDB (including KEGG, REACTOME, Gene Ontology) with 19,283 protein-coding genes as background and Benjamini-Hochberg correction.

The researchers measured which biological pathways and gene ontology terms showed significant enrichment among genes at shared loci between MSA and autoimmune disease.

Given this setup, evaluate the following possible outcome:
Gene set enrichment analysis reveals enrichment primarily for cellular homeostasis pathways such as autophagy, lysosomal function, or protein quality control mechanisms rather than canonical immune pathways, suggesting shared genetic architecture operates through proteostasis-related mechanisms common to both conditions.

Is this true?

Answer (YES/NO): NO